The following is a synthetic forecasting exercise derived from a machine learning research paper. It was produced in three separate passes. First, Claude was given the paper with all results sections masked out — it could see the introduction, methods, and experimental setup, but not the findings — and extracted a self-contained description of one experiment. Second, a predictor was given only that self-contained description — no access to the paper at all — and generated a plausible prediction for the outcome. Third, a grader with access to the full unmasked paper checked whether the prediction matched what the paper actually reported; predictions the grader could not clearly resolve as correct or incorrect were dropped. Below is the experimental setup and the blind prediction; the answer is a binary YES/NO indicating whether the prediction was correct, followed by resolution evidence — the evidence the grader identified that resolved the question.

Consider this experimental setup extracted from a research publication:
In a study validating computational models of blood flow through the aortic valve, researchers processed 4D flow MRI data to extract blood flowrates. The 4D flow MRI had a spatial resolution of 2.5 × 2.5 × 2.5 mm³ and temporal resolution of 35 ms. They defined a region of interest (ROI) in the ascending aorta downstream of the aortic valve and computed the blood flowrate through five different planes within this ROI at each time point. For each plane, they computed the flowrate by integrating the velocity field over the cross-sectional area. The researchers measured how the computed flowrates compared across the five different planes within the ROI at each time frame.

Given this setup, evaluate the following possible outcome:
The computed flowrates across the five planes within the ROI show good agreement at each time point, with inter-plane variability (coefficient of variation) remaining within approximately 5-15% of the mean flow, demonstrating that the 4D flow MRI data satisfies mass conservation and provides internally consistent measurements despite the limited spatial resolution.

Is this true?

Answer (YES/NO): NO